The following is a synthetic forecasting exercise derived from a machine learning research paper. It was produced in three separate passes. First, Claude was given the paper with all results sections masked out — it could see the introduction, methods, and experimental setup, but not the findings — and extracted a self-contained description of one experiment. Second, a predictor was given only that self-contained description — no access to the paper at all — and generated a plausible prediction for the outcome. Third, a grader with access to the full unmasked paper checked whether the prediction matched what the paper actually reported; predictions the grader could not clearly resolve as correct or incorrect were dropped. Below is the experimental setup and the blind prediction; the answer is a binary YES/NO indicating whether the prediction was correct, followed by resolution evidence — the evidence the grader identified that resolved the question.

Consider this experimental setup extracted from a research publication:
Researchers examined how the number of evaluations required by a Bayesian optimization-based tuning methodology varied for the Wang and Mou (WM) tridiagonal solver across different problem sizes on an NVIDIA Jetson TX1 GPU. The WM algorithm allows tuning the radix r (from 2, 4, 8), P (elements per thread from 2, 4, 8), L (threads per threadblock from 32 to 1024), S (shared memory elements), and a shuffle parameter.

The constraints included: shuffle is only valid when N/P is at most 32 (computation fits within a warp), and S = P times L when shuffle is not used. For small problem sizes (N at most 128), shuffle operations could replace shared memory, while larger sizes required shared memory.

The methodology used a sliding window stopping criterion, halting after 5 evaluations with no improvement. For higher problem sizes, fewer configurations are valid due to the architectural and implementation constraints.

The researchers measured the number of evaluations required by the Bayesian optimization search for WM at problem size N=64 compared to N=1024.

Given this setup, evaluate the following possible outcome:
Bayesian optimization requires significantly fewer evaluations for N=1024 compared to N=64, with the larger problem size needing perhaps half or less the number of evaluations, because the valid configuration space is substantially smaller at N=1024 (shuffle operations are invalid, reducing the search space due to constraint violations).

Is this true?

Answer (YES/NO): YES